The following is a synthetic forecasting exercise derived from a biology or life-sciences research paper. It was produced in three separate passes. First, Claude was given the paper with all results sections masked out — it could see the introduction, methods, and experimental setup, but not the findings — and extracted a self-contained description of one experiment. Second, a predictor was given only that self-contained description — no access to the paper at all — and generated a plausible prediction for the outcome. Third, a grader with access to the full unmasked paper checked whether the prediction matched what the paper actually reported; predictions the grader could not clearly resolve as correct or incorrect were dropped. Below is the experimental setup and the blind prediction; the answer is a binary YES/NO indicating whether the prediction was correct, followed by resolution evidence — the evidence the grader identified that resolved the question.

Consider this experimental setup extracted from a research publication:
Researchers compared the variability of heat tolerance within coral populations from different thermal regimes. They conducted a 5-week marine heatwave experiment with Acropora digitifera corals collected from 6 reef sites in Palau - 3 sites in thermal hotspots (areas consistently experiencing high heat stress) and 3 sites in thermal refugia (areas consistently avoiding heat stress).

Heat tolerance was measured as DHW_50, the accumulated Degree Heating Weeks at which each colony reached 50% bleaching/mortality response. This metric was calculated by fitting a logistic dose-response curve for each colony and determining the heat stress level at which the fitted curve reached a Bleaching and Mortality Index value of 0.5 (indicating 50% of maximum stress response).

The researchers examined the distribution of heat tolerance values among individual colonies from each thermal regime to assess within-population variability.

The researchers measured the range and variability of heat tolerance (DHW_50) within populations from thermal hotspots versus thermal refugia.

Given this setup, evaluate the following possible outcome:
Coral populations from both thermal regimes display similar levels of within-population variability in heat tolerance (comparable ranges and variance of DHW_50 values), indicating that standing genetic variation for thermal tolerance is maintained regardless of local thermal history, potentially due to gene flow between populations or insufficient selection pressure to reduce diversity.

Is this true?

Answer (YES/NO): NO